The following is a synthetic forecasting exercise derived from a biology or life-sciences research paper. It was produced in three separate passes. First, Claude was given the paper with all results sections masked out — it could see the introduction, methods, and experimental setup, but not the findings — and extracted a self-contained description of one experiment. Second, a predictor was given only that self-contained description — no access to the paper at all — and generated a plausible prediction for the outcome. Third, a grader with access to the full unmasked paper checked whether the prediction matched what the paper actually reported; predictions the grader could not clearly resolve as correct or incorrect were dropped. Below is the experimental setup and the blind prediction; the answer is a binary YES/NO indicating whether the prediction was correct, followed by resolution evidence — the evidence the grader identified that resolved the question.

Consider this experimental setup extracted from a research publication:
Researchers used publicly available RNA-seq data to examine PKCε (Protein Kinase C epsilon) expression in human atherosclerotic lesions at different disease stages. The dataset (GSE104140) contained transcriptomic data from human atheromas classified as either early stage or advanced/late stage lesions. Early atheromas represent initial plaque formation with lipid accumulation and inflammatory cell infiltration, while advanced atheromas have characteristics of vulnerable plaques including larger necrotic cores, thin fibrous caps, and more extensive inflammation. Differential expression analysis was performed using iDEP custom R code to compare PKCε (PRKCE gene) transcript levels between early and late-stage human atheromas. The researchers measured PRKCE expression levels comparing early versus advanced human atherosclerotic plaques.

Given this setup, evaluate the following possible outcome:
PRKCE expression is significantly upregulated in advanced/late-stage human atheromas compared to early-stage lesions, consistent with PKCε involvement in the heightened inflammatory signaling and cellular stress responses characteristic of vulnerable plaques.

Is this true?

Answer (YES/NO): NO